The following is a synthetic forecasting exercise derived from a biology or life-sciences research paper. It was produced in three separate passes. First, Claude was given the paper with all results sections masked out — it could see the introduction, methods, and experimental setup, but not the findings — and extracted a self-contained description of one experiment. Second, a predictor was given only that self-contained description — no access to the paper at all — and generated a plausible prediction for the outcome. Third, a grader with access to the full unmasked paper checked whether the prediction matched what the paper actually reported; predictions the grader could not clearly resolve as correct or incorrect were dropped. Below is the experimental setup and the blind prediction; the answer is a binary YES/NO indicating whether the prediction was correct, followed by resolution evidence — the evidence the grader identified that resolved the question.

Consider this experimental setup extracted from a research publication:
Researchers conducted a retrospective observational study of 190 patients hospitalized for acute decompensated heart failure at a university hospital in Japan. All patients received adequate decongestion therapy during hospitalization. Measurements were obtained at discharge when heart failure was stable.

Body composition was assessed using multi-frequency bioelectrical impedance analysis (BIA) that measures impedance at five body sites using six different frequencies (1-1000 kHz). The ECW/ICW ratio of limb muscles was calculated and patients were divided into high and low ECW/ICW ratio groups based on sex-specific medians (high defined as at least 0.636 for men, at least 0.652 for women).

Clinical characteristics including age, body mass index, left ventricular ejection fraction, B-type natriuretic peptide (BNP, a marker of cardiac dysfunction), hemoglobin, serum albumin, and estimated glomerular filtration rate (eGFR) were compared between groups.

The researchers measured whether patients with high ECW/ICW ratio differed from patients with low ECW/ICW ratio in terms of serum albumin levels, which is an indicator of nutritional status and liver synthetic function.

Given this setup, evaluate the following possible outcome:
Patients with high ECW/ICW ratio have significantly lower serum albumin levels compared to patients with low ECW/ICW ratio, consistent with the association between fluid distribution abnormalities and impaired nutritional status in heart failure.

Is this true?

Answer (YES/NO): YES